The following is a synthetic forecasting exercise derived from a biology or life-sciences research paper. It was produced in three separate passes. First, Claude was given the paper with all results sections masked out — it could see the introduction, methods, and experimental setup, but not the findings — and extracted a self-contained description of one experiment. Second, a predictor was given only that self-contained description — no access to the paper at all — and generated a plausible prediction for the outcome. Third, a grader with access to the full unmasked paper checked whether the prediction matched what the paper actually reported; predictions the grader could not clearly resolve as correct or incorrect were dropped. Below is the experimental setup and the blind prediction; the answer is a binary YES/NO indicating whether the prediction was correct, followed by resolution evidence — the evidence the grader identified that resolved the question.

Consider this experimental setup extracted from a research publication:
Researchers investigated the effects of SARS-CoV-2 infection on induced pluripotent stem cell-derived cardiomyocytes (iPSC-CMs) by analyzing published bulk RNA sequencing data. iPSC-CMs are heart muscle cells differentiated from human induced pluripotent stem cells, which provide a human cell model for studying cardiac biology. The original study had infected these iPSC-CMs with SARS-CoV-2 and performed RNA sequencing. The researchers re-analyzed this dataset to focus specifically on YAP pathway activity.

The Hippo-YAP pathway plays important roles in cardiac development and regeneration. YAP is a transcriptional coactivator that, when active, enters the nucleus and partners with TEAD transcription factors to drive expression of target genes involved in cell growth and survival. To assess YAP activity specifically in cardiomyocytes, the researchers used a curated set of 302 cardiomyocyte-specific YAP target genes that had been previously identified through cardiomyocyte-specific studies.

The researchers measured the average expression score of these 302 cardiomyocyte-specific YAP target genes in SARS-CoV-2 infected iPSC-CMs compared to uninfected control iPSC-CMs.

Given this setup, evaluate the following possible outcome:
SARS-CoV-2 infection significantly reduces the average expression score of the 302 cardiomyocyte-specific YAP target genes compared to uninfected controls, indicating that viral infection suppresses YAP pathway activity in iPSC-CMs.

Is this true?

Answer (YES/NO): YES